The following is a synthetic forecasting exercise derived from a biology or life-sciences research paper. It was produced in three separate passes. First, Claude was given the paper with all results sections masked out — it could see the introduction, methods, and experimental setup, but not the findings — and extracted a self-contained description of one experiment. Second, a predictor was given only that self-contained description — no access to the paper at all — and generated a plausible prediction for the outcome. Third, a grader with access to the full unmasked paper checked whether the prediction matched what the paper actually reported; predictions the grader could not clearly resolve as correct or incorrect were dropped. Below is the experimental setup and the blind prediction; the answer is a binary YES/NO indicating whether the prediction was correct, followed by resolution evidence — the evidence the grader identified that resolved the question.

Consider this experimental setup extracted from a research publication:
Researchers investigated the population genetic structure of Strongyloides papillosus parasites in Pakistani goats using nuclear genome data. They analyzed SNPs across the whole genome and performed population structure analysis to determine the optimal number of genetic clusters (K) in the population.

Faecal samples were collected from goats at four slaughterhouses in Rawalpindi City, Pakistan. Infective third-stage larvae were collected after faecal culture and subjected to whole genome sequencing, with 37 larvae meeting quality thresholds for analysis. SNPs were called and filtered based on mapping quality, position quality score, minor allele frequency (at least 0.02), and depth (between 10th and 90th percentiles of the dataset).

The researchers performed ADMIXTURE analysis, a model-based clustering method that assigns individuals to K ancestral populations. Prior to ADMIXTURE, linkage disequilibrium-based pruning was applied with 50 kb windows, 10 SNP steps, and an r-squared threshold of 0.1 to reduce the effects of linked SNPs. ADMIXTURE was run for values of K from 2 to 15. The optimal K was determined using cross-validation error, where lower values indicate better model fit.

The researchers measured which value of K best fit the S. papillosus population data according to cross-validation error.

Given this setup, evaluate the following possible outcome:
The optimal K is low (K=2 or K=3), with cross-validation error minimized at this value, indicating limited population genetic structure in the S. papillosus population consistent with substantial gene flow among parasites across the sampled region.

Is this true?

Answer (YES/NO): NO